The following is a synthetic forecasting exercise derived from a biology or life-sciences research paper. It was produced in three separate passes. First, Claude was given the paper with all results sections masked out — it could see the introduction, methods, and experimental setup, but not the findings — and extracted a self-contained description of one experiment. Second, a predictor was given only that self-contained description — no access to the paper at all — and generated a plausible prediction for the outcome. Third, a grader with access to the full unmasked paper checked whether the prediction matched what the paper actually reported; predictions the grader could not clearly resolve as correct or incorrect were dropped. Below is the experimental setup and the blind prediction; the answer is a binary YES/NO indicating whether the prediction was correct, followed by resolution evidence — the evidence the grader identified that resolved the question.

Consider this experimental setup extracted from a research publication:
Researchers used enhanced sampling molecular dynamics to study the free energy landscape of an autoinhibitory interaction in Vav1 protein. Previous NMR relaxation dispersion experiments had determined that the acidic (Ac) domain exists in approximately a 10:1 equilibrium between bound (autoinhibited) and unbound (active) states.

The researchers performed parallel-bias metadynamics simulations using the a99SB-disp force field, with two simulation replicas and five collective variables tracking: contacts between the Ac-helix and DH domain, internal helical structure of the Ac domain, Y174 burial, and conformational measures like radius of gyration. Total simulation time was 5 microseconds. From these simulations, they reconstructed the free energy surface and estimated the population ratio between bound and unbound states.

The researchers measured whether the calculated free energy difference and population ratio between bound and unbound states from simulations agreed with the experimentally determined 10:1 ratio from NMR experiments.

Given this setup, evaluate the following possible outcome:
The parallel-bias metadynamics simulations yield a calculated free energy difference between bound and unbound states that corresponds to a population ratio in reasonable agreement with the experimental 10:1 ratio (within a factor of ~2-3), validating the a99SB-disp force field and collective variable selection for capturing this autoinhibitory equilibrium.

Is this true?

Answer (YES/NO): NO